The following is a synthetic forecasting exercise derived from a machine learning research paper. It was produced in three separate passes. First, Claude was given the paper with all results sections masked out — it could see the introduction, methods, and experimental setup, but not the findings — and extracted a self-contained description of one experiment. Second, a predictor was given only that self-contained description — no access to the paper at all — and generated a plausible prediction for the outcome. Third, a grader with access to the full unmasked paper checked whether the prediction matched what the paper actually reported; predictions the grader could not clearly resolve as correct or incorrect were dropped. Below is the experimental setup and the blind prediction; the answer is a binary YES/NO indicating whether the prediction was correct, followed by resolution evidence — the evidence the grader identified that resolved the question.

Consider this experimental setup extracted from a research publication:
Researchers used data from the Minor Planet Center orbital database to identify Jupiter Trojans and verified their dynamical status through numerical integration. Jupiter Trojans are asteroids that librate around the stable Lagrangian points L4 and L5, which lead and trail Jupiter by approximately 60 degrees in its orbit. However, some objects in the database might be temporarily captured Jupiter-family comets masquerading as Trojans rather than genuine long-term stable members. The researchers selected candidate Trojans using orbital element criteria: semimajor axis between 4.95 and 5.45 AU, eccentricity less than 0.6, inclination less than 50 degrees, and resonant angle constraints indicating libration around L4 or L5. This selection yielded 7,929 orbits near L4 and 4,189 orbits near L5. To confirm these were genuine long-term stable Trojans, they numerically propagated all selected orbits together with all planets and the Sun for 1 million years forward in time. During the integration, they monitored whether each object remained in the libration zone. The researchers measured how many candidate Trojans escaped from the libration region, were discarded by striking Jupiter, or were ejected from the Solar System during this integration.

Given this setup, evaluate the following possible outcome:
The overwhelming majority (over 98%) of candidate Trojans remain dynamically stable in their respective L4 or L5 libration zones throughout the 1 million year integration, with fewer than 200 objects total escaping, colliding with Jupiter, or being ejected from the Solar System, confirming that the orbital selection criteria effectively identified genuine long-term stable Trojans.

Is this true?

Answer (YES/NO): YES